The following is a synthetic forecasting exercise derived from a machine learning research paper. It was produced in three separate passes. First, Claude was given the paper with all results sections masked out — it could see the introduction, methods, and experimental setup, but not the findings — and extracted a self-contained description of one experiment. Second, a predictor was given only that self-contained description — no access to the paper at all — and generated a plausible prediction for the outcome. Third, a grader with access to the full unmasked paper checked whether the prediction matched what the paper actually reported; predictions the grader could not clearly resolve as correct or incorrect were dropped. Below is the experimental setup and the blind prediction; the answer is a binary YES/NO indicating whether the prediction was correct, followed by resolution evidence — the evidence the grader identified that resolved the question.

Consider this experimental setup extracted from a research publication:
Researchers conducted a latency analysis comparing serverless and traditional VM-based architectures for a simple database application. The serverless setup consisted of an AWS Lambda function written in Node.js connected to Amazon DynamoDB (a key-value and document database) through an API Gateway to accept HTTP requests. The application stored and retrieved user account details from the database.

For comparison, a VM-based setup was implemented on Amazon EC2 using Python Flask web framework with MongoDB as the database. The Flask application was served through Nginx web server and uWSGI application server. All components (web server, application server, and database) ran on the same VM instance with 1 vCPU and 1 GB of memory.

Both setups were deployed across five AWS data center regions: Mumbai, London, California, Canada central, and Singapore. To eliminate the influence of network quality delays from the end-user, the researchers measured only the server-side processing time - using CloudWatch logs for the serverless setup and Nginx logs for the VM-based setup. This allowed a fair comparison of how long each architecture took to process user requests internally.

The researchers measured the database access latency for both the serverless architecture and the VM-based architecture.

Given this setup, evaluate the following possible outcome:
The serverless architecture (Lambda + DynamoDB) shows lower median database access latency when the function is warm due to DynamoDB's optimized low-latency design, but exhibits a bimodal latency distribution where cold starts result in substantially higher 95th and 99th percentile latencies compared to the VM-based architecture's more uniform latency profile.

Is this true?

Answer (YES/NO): NO